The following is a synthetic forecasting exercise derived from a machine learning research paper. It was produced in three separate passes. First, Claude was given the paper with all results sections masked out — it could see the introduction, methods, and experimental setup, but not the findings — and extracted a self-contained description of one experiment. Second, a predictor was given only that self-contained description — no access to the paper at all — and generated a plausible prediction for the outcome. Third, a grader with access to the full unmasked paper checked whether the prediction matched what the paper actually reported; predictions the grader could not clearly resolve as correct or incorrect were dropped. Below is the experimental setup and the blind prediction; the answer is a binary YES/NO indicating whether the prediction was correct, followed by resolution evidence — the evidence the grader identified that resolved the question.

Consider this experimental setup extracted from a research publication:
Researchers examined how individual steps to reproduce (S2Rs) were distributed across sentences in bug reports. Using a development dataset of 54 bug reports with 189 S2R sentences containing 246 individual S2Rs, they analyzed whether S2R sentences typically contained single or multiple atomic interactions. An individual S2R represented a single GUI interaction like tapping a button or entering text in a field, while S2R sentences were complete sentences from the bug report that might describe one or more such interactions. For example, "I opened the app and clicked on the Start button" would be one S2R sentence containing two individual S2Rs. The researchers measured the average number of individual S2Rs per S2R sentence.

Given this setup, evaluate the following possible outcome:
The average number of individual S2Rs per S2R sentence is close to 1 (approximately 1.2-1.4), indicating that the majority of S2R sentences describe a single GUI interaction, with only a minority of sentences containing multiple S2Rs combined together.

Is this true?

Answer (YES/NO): YES